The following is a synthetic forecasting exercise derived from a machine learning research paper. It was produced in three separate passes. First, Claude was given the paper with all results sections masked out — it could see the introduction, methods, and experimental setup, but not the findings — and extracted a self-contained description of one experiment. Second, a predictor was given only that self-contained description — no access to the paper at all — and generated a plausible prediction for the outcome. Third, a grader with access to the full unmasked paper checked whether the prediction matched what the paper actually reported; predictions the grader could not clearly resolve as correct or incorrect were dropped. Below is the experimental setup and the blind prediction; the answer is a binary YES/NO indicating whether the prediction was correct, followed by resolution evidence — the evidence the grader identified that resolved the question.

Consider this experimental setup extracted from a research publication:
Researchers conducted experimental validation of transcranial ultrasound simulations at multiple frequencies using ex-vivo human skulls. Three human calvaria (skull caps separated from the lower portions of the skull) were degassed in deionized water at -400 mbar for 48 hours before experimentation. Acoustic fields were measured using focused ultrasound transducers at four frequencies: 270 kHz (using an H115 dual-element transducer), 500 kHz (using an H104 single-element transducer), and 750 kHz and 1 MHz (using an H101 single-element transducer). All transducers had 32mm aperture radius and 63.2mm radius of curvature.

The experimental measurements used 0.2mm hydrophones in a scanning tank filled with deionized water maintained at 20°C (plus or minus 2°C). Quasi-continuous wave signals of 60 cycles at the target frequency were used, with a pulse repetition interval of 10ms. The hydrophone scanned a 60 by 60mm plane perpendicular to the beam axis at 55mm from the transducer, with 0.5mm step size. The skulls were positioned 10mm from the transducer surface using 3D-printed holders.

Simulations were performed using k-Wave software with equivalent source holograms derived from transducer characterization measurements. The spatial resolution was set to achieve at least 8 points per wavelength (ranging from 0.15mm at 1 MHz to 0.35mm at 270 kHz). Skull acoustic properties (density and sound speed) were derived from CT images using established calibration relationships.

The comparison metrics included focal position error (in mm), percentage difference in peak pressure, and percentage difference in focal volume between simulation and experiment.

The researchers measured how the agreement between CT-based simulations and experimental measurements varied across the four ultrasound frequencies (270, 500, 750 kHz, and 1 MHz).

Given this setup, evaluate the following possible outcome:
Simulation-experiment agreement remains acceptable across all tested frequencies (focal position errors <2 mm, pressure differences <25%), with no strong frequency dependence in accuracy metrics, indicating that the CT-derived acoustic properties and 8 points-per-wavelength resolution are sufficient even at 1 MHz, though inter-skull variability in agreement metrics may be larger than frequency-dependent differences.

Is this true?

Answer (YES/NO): YES